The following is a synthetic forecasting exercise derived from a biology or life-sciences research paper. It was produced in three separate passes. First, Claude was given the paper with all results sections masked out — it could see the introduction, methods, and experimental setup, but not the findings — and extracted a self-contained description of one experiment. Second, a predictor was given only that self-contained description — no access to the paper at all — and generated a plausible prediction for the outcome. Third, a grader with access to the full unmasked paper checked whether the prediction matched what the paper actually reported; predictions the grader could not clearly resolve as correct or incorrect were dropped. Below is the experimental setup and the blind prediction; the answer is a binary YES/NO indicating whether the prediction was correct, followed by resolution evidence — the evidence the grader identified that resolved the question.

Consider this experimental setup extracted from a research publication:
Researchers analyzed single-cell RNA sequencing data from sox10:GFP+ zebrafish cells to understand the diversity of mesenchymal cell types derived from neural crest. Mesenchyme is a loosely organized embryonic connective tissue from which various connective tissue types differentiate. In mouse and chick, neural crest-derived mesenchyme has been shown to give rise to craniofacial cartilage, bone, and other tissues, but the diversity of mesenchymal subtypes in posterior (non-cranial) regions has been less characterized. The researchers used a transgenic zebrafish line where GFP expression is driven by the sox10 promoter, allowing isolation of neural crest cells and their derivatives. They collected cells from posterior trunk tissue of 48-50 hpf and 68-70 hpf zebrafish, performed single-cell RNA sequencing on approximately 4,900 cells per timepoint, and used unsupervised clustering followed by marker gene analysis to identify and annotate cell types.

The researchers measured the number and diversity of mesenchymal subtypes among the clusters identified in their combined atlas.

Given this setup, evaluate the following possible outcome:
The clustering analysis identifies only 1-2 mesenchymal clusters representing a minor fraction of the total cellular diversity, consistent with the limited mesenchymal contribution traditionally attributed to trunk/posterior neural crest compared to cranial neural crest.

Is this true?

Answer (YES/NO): NO